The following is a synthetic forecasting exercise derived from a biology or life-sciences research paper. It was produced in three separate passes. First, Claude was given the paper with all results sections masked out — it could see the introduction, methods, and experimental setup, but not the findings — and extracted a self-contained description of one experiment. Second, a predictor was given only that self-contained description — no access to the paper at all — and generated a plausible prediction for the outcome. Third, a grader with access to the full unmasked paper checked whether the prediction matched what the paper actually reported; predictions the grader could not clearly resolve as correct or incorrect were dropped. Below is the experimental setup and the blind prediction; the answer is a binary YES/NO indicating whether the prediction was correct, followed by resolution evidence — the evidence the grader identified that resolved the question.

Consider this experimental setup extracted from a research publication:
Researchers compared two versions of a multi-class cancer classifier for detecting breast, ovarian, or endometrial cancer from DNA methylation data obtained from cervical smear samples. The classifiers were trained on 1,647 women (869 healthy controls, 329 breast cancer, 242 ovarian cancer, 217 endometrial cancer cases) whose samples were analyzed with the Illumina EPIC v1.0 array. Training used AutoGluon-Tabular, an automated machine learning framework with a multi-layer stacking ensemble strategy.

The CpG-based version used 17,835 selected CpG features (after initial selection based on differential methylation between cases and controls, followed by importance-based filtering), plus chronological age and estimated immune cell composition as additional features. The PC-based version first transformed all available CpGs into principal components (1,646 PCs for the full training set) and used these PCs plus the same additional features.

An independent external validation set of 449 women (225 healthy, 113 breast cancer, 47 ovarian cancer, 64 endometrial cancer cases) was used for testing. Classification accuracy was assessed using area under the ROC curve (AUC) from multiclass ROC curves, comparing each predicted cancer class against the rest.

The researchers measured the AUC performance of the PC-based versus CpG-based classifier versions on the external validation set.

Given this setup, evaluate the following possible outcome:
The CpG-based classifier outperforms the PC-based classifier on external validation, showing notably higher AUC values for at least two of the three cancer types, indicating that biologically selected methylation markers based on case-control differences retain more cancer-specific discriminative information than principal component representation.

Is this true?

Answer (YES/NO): YES